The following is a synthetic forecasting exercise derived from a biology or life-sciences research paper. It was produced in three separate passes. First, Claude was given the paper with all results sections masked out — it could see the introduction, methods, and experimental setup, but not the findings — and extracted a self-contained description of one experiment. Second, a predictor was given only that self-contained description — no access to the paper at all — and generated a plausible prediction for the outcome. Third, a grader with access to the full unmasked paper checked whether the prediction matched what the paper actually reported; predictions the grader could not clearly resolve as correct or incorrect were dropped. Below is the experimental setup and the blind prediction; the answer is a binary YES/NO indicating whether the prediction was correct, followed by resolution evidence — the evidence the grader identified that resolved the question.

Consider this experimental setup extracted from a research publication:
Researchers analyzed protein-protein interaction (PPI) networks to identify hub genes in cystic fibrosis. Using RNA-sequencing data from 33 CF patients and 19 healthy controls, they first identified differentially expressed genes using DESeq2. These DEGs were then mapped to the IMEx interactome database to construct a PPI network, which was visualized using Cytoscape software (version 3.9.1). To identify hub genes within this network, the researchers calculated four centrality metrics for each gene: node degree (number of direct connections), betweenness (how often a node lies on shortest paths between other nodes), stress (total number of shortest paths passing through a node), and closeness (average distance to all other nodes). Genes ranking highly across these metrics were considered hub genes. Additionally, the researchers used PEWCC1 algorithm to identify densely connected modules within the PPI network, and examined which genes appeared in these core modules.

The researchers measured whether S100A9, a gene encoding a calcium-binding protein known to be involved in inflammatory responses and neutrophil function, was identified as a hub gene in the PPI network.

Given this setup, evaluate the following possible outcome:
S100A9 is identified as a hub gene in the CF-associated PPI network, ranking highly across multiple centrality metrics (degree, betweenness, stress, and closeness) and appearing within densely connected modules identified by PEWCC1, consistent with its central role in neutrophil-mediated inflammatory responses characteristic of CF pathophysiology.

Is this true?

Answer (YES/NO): NO